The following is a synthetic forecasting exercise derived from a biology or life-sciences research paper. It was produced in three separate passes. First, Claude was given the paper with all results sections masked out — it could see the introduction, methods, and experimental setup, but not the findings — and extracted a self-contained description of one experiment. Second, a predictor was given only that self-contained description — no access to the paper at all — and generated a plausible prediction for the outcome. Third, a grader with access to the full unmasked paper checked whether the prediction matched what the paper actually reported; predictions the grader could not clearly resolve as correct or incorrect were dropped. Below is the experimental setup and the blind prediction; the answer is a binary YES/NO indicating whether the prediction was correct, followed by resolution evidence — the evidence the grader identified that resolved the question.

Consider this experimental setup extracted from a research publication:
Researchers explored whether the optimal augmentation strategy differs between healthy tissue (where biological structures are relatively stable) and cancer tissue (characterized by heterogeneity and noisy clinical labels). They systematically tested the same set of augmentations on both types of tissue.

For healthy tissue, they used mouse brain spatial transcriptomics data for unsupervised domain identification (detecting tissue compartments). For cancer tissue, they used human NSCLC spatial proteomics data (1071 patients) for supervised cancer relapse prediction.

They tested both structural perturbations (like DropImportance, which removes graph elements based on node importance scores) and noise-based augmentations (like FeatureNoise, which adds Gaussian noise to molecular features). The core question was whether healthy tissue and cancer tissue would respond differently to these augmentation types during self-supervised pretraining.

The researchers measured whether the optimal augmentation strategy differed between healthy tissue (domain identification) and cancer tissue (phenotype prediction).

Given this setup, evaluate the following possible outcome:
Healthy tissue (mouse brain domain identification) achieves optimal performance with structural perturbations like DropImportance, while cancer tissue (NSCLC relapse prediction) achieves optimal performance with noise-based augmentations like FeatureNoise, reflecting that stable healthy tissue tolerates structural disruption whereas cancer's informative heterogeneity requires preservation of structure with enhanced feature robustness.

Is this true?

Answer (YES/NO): NO